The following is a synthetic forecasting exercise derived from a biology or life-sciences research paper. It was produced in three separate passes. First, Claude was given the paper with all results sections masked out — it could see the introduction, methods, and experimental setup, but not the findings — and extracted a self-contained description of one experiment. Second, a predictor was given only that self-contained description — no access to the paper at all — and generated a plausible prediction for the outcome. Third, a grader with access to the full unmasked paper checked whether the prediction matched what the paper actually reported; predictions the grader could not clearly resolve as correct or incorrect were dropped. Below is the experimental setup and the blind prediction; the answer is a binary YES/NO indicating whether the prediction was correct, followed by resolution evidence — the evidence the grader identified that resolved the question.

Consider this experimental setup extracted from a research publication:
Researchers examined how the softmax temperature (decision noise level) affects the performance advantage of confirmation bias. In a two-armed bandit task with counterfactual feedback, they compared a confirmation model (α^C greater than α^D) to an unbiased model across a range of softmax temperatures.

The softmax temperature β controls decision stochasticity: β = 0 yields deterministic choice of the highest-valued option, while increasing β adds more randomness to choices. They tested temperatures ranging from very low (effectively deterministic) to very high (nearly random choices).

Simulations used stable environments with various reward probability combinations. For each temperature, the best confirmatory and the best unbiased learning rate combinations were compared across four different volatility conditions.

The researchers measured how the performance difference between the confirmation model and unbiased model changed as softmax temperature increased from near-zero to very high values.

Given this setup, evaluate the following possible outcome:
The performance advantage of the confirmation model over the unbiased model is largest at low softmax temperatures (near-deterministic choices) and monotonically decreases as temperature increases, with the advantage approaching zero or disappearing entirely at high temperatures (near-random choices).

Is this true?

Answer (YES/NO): NO